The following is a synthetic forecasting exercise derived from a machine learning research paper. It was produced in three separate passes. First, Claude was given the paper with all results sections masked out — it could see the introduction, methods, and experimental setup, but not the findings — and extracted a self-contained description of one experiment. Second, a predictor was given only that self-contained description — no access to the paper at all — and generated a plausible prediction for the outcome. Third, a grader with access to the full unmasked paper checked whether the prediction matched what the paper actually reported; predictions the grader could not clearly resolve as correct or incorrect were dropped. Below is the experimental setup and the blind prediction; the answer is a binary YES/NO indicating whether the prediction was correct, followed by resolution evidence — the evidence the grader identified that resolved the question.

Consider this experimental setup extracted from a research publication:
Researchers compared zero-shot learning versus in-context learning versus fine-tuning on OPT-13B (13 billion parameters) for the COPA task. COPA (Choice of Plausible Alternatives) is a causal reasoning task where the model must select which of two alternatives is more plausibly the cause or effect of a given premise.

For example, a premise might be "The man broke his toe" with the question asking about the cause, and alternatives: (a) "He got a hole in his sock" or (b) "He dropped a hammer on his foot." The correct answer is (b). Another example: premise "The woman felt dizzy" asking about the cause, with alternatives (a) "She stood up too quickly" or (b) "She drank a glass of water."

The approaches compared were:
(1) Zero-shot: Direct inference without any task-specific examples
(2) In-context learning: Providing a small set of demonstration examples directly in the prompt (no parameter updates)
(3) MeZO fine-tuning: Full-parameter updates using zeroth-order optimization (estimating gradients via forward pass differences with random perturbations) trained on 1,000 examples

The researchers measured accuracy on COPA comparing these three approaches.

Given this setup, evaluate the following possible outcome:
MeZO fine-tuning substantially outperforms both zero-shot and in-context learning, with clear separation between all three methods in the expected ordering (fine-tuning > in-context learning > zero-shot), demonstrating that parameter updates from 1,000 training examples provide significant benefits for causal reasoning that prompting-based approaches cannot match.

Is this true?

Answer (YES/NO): NO